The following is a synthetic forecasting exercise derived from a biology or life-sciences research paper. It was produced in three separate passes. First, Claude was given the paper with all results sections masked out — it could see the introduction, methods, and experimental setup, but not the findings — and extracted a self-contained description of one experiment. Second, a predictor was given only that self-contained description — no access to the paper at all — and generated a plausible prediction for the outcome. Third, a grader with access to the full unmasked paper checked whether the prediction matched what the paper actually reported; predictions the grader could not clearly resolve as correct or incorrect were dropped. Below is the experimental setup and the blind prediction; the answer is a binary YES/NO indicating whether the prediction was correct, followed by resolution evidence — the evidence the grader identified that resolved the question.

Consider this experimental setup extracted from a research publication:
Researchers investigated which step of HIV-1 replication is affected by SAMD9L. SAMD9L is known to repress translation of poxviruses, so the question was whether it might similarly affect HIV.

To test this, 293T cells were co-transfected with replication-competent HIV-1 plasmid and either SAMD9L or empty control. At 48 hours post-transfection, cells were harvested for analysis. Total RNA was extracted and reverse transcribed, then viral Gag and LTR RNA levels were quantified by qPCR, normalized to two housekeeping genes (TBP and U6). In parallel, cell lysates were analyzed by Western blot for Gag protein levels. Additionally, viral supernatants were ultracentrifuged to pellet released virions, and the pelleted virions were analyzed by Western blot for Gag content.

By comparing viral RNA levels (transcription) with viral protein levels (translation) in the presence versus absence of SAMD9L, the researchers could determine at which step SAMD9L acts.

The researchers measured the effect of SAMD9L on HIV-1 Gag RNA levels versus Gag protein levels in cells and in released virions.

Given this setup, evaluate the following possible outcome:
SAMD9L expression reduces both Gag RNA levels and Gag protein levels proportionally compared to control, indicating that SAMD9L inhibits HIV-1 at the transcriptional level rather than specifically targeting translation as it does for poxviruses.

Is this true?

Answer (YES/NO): NO